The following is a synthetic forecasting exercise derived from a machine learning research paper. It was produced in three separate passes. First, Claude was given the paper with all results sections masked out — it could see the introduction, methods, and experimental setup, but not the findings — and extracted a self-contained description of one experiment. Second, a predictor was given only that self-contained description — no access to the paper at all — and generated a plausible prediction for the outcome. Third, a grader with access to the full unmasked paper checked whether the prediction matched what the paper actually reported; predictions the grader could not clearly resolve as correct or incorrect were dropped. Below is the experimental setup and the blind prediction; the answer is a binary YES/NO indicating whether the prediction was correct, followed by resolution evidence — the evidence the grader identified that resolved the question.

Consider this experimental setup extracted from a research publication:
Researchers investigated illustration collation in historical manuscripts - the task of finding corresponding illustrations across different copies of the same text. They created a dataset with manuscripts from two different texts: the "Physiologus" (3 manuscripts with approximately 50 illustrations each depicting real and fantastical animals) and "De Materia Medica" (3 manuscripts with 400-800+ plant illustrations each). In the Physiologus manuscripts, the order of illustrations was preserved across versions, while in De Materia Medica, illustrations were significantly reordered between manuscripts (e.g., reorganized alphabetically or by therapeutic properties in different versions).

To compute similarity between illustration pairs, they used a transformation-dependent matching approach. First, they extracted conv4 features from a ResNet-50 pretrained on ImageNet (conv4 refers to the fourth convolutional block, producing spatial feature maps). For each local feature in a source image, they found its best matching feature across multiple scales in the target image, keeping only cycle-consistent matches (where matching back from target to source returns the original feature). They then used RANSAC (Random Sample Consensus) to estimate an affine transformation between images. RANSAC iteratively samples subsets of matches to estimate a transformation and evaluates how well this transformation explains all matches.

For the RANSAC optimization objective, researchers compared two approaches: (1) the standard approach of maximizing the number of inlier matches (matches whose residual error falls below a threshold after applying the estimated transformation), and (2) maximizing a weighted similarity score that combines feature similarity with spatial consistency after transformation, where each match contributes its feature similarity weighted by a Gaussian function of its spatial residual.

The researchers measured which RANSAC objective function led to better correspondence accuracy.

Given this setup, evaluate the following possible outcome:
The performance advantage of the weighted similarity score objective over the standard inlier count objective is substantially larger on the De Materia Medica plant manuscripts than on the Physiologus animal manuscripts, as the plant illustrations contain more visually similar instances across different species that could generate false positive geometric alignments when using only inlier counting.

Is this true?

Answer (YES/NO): YES